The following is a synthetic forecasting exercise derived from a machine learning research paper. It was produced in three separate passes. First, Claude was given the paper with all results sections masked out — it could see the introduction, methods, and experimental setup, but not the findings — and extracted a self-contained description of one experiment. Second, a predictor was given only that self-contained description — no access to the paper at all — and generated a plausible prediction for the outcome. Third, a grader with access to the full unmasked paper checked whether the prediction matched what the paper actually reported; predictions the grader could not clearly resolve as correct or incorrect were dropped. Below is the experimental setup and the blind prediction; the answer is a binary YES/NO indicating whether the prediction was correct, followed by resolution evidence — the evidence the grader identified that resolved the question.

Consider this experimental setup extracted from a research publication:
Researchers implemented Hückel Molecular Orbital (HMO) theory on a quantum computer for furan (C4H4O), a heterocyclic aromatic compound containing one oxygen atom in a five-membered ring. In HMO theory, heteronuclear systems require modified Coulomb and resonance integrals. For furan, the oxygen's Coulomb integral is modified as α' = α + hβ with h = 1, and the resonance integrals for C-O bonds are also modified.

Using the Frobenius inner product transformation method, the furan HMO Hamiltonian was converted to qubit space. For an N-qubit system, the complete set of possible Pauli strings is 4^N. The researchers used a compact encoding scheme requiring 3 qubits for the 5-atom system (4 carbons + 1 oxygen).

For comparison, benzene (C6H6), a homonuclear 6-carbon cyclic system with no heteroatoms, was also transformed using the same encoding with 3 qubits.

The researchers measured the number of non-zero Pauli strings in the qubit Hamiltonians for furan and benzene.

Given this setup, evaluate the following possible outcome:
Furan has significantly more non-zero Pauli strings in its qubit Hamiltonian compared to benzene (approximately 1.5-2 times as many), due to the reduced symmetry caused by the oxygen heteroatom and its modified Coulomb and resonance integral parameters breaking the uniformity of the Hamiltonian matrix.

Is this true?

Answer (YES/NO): YES